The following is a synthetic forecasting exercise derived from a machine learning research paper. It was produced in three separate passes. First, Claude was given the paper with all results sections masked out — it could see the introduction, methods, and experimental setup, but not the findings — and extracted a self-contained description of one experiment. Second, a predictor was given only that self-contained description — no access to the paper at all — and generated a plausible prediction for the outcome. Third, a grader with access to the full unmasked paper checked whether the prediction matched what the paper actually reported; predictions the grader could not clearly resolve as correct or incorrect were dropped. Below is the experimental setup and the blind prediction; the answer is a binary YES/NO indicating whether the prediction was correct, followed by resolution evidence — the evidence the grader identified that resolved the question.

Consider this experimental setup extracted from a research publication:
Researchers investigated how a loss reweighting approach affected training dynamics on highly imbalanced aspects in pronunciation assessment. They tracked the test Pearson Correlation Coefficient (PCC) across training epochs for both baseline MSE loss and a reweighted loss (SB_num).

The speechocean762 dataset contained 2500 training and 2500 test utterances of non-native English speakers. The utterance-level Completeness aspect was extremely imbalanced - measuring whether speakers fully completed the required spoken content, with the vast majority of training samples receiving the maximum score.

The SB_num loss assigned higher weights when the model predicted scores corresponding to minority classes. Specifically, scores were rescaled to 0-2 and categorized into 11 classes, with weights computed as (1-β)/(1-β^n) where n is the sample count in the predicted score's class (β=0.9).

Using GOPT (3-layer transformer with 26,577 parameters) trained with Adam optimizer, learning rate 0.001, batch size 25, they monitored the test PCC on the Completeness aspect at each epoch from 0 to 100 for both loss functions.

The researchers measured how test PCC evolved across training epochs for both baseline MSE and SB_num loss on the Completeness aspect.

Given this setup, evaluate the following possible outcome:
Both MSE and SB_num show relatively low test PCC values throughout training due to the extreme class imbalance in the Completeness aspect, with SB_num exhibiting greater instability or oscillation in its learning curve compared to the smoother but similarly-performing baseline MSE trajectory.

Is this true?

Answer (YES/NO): NO